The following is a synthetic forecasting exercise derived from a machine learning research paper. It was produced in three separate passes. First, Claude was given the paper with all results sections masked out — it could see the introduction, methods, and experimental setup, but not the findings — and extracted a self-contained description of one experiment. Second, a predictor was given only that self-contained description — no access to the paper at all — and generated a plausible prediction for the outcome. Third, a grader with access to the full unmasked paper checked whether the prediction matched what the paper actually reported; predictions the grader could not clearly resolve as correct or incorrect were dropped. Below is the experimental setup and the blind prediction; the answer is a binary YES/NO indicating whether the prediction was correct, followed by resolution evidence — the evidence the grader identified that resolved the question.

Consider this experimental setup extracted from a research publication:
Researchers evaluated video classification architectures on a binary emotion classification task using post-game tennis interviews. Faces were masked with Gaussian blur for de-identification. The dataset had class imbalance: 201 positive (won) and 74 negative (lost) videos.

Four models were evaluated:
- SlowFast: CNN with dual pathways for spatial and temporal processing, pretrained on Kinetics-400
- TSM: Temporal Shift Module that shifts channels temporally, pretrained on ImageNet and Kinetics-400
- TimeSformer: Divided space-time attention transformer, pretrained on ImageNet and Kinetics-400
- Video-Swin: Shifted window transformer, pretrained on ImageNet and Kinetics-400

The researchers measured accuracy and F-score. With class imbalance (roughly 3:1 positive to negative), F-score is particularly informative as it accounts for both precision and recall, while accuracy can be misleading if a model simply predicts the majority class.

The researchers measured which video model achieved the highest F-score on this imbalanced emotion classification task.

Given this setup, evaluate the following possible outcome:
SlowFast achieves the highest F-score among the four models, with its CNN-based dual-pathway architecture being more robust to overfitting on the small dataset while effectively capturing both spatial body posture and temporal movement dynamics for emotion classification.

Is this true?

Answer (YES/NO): NO